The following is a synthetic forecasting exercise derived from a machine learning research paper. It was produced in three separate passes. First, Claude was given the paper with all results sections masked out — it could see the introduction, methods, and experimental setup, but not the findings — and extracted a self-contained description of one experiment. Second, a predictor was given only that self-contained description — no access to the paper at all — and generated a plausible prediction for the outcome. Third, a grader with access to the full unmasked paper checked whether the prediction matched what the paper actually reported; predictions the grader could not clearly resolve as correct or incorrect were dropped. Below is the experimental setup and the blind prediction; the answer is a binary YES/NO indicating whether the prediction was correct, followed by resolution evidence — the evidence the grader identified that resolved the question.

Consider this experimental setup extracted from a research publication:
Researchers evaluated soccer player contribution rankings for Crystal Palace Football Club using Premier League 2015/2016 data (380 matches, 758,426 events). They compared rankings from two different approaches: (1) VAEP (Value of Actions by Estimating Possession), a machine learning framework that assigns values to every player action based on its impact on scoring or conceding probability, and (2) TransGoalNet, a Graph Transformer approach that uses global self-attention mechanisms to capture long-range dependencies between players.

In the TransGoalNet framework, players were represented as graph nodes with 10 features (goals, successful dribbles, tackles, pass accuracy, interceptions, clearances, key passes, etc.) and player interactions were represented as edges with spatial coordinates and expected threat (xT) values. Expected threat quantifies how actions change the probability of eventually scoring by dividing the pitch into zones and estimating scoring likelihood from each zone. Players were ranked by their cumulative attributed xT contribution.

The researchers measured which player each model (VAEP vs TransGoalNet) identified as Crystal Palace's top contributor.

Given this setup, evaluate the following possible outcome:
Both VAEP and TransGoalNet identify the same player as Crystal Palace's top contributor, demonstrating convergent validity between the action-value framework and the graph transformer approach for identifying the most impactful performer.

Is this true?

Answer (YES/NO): YES